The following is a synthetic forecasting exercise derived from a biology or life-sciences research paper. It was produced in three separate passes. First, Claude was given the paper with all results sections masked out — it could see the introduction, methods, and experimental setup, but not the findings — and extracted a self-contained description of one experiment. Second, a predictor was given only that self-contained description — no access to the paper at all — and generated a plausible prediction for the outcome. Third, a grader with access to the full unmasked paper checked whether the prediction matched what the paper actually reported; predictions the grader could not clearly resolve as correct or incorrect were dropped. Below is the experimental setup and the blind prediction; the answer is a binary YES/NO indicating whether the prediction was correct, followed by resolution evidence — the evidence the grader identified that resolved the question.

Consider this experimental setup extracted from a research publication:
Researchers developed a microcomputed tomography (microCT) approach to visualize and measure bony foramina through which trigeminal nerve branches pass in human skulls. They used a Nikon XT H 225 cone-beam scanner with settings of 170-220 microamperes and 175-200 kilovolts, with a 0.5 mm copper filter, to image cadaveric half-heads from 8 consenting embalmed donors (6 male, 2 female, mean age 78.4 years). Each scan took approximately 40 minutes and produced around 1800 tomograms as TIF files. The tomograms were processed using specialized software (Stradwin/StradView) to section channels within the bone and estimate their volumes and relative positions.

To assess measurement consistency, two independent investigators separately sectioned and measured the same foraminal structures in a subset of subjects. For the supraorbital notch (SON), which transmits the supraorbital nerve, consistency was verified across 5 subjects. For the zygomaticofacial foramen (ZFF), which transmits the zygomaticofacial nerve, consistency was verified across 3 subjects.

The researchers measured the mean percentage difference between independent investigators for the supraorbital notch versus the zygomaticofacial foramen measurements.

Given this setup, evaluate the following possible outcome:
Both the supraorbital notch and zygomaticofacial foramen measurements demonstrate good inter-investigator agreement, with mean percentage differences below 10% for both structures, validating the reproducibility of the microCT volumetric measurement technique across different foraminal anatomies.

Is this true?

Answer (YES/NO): NO